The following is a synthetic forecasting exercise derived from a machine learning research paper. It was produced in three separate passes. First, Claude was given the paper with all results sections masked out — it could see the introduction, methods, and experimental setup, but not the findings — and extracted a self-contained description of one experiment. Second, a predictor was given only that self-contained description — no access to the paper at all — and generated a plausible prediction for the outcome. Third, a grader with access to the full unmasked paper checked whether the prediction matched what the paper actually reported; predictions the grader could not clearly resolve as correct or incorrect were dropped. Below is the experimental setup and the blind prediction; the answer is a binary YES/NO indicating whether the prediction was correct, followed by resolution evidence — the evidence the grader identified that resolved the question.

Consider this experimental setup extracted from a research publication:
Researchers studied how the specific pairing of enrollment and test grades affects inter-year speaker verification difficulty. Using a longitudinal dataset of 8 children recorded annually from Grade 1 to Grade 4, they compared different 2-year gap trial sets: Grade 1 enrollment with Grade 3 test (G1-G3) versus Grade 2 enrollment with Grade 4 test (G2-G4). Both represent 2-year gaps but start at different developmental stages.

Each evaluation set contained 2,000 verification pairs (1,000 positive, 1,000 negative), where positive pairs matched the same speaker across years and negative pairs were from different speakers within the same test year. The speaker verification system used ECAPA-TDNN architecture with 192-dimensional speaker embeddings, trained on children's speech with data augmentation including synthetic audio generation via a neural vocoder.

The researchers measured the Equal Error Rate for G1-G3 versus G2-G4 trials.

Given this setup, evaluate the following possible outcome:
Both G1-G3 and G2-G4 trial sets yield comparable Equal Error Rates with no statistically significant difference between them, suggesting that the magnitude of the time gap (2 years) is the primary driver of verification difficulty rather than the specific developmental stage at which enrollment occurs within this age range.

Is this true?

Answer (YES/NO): NO